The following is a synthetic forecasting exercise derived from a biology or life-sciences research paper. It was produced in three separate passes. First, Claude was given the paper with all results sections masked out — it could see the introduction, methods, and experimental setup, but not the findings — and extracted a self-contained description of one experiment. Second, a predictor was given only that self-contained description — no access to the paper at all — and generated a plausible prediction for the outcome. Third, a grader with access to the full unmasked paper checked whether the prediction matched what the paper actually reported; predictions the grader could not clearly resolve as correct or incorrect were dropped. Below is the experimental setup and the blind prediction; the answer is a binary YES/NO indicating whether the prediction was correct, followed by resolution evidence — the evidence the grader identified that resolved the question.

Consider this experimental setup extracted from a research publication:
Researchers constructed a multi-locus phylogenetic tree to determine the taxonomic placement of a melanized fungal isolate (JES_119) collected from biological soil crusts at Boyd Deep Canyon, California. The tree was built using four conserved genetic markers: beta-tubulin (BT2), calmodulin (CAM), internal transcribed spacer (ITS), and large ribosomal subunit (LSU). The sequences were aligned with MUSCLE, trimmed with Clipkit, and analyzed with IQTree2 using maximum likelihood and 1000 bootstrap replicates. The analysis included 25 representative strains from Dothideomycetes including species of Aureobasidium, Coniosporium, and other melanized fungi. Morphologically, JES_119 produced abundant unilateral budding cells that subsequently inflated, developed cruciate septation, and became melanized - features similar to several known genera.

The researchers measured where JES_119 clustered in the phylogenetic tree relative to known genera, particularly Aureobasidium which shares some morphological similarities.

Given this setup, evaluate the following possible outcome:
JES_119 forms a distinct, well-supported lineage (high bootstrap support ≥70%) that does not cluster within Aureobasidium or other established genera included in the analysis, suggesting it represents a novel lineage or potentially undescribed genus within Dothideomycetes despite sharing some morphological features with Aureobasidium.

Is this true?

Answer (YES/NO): YES